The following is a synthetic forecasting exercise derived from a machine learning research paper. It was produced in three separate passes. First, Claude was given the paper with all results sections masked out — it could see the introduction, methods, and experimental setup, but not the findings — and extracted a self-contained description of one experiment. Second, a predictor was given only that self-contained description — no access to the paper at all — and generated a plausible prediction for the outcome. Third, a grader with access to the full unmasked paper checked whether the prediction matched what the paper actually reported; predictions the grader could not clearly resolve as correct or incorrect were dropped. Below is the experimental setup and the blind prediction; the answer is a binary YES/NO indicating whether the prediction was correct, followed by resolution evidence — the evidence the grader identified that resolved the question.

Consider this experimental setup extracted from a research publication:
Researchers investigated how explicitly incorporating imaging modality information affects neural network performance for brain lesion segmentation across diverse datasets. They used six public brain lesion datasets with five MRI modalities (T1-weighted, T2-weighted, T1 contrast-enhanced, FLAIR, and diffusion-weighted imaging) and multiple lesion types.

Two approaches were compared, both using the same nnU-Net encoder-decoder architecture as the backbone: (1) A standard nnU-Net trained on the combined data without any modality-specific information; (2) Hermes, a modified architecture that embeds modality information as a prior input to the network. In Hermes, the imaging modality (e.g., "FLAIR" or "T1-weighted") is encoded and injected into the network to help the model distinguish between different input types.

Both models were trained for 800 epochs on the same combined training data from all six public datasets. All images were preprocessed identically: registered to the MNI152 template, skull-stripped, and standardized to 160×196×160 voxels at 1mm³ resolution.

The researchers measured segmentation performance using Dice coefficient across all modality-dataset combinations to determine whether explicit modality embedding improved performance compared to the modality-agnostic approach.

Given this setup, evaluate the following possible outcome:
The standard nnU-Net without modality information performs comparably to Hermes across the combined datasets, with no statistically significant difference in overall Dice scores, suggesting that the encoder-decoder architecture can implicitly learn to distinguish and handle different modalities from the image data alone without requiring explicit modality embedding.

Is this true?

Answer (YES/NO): YES